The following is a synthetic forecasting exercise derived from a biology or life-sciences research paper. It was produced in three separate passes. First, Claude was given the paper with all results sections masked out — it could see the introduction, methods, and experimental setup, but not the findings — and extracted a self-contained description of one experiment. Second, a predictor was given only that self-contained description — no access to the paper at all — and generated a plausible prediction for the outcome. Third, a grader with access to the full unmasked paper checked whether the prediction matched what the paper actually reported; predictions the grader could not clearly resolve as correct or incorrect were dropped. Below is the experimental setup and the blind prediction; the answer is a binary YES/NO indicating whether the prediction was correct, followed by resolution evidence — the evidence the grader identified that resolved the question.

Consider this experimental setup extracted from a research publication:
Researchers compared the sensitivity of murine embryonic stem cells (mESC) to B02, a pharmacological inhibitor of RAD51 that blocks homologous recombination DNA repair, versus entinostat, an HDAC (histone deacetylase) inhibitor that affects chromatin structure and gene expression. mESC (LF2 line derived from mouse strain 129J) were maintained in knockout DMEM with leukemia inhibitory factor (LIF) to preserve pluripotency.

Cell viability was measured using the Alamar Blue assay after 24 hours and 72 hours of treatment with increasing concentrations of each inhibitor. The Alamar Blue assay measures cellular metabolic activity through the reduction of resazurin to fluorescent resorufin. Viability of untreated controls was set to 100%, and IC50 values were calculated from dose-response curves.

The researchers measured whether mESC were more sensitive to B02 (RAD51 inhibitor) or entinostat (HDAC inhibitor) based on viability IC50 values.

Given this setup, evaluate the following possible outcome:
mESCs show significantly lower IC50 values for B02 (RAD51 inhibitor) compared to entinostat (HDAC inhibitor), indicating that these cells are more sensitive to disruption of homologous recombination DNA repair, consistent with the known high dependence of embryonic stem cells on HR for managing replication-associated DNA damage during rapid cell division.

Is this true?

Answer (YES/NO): NO